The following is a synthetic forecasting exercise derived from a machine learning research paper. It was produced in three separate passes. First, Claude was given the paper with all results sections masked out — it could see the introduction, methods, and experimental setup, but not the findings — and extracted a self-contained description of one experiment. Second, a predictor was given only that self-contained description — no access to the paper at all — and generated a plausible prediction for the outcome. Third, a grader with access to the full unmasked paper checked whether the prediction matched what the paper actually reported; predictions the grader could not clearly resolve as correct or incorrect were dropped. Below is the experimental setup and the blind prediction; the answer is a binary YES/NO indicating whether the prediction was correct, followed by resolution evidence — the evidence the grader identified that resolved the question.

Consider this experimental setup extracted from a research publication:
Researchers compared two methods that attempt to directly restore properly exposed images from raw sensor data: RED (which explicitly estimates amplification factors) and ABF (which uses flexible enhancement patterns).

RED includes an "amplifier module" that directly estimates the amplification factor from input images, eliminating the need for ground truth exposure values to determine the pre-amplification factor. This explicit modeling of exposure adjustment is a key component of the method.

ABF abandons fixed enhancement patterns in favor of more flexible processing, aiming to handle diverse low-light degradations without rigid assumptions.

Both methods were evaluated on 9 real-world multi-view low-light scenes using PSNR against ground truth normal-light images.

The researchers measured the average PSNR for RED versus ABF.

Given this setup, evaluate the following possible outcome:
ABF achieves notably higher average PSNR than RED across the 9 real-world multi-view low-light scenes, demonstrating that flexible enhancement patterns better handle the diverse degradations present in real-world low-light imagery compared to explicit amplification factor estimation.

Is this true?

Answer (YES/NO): YES